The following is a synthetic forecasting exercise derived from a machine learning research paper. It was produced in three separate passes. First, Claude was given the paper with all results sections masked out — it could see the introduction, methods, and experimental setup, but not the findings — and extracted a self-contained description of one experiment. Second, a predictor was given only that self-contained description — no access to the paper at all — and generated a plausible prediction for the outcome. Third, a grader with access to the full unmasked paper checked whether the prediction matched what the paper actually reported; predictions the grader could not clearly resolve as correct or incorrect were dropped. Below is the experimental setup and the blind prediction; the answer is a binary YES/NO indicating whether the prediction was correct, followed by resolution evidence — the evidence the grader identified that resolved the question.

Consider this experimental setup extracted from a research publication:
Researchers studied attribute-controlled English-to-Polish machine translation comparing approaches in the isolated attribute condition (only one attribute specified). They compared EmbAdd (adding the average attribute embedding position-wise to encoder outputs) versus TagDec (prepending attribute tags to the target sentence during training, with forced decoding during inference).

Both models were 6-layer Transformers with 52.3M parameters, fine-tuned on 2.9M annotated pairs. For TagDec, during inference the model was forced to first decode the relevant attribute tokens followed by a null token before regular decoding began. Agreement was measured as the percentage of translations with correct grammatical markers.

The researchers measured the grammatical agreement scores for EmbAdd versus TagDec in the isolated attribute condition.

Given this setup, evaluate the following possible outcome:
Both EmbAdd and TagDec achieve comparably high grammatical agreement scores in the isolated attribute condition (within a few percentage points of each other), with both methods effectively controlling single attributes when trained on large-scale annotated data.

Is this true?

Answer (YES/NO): YES